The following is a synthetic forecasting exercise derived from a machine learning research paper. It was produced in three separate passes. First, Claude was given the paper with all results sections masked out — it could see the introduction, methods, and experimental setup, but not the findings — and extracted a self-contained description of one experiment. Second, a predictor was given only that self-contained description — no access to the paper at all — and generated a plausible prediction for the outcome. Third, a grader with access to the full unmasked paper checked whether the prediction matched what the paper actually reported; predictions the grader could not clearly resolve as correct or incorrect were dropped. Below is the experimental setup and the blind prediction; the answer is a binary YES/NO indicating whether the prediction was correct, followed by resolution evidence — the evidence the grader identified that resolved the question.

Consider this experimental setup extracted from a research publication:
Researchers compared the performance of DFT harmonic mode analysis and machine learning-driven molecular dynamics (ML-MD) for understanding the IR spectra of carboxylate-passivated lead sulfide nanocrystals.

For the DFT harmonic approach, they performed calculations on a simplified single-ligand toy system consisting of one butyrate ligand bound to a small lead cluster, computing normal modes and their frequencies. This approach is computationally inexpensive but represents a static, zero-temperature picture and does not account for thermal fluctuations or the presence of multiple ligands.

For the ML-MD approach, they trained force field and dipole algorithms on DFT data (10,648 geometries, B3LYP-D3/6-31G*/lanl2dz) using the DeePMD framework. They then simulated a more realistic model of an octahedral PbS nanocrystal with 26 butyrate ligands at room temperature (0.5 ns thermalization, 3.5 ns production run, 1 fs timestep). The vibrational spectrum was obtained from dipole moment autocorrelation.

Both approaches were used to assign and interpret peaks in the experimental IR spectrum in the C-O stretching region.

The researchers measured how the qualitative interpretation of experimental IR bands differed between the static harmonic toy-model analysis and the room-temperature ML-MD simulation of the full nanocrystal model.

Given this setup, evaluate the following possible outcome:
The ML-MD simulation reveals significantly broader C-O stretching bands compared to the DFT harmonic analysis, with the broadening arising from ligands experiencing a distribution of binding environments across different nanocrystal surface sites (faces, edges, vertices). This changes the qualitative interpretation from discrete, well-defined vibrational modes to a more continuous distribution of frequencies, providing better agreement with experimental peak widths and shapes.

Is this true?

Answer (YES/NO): NO